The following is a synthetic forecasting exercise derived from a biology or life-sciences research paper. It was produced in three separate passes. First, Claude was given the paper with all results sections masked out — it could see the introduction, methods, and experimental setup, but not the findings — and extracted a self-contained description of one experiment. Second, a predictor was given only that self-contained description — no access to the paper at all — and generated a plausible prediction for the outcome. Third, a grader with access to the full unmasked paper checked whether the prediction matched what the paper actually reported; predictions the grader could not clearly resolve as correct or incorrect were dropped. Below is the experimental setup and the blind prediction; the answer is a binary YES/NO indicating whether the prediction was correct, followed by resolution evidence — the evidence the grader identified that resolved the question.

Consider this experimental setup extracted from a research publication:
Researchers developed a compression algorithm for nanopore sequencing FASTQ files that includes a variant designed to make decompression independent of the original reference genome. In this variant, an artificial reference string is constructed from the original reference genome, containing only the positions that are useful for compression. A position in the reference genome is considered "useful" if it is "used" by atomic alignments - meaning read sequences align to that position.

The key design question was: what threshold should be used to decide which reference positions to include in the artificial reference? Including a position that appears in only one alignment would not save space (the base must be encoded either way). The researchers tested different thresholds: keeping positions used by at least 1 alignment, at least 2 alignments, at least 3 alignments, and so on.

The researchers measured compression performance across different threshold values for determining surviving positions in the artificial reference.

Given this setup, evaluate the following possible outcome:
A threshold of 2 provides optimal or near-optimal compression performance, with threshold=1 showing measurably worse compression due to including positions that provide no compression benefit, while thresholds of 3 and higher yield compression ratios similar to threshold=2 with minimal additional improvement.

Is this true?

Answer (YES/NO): YES